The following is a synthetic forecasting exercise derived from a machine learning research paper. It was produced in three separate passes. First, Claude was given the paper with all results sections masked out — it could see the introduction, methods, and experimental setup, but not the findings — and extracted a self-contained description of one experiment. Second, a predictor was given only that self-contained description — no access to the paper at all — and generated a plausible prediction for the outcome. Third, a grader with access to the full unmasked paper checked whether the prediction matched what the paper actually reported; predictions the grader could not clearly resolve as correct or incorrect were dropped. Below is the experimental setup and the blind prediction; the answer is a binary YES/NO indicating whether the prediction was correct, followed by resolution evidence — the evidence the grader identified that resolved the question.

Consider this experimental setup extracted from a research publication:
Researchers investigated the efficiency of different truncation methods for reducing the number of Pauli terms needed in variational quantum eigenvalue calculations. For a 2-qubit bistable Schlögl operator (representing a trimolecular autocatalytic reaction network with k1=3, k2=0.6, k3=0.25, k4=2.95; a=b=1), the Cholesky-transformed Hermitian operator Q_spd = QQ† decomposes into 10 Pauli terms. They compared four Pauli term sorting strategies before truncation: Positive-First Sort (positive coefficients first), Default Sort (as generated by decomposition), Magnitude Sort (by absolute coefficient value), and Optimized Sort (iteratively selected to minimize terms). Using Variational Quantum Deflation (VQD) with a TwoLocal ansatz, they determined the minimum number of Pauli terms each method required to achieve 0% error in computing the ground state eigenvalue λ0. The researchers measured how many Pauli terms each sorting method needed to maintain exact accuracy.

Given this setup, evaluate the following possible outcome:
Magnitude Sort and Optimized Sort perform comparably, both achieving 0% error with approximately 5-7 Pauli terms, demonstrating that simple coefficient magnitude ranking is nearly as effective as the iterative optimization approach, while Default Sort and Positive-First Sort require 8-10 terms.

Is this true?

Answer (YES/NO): NO